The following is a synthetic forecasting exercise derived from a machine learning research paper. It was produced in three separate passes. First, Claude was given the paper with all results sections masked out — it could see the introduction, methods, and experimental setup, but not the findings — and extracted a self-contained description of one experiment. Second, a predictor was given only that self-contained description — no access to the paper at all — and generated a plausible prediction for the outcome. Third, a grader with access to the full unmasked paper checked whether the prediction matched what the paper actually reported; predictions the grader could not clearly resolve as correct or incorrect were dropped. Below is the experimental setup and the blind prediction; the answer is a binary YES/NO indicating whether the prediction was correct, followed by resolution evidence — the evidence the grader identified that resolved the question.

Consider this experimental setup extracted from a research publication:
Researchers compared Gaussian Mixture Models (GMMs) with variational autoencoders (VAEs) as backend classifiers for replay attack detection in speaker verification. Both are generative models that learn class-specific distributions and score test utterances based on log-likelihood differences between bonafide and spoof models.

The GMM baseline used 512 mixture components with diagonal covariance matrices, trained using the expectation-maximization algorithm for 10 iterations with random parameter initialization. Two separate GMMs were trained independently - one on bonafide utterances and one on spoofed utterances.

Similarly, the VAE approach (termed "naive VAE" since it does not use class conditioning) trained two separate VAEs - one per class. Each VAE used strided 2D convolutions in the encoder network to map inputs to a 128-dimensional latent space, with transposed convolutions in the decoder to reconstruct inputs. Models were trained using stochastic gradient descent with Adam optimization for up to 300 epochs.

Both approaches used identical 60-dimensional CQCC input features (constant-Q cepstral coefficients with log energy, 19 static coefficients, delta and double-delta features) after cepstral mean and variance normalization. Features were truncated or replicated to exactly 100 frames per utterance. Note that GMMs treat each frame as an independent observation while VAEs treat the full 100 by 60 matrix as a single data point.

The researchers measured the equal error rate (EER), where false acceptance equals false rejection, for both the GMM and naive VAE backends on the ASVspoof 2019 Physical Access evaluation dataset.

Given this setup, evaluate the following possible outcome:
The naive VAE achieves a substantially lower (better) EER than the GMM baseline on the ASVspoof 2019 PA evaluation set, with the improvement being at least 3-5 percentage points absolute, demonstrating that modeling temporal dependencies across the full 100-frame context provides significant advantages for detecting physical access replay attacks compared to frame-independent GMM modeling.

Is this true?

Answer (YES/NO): NO